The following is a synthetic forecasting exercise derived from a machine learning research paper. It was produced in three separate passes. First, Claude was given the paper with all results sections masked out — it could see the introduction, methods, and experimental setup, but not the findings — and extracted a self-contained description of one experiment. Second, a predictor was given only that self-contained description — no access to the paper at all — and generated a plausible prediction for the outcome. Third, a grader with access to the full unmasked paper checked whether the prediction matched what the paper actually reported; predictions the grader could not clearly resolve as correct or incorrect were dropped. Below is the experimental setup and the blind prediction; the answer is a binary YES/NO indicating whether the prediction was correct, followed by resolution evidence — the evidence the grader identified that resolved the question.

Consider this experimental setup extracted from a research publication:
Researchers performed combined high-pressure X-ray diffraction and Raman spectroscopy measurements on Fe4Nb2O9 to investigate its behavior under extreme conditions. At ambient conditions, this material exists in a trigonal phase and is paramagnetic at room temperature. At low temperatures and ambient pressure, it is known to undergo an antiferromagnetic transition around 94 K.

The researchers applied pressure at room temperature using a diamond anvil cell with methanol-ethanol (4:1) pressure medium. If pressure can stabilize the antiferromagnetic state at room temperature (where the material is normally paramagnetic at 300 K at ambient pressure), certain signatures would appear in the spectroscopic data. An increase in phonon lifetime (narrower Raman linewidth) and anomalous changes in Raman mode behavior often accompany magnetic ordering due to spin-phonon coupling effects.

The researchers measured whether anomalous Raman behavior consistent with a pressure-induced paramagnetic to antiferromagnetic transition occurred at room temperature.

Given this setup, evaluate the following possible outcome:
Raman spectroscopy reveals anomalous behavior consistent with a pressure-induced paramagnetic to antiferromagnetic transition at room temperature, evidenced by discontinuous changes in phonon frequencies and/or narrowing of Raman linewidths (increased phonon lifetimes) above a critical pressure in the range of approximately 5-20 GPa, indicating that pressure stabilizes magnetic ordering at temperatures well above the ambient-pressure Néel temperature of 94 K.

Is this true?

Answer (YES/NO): YES